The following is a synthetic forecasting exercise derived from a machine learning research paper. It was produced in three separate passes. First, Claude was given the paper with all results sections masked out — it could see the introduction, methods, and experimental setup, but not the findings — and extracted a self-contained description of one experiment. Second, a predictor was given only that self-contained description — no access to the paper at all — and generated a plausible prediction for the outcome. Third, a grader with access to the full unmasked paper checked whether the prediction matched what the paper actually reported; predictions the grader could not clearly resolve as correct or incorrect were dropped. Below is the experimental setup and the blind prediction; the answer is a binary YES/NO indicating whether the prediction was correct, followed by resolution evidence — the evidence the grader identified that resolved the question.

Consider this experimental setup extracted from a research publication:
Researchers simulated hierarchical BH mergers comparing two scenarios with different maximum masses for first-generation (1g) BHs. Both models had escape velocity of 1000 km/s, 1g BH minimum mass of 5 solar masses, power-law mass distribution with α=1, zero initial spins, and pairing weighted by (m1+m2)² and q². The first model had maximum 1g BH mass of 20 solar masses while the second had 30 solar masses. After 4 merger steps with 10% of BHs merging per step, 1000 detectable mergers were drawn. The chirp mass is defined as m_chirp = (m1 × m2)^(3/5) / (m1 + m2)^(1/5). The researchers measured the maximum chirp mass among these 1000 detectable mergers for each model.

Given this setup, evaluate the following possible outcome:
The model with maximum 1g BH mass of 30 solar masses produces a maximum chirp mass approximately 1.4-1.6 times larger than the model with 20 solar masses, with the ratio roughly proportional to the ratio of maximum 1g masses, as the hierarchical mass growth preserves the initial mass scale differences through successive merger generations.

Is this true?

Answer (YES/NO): NO